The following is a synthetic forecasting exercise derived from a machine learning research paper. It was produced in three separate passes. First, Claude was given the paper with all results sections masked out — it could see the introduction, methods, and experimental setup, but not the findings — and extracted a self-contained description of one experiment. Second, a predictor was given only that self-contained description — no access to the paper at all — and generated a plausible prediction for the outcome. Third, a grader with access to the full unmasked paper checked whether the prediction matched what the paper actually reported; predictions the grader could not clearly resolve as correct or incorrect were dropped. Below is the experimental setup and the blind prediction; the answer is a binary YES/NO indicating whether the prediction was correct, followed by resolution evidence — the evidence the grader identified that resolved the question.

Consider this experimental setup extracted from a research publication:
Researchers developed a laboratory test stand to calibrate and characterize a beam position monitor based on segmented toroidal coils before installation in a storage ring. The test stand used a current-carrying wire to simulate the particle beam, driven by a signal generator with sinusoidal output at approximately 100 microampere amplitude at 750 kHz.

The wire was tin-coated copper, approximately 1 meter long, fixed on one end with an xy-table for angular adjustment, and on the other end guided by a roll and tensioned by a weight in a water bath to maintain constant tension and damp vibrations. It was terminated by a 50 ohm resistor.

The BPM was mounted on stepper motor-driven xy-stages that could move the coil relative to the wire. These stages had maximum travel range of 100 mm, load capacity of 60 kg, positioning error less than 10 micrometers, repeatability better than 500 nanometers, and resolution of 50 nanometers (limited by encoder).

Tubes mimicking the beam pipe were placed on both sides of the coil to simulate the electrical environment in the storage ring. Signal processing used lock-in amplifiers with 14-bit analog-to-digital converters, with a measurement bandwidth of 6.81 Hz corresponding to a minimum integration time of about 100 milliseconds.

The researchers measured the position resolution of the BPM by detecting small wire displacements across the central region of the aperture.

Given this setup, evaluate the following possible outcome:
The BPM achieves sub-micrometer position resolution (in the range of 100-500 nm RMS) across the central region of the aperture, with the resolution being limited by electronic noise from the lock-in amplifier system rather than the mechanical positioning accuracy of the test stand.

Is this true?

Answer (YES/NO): NO